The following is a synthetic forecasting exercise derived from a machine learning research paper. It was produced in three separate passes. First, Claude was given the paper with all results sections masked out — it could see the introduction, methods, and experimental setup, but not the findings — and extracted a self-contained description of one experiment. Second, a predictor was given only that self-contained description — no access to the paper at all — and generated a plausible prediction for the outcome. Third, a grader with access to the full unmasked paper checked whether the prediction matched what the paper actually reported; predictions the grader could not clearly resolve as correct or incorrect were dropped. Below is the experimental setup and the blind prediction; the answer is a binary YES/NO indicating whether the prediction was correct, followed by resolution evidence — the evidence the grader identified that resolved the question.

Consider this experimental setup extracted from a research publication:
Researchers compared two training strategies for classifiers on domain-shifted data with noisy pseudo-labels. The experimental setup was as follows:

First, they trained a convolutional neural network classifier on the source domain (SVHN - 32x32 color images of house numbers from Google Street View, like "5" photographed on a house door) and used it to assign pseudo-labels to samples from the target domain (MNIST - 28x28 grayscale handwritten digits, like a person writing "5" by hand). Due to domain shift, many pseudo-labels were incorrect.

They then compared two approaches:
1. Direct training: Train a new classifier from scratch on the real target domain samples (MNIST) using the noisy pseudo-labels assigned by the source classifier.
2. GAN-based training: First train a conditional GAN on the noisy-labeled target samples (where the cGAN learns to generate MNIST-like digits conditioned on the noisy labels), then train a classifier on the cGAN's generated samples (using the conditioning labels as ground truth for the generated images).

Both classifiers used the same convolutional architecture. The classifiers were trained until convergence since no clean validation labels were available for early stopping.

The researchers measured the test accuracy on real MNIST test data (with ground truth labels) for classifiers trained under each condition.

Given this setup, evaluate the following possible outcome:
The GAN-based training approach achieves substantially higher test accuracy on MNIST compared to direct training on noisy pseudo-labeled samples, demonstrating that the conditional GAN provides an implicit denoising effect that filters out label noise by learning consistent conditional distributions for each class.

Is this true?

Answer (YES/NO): YES